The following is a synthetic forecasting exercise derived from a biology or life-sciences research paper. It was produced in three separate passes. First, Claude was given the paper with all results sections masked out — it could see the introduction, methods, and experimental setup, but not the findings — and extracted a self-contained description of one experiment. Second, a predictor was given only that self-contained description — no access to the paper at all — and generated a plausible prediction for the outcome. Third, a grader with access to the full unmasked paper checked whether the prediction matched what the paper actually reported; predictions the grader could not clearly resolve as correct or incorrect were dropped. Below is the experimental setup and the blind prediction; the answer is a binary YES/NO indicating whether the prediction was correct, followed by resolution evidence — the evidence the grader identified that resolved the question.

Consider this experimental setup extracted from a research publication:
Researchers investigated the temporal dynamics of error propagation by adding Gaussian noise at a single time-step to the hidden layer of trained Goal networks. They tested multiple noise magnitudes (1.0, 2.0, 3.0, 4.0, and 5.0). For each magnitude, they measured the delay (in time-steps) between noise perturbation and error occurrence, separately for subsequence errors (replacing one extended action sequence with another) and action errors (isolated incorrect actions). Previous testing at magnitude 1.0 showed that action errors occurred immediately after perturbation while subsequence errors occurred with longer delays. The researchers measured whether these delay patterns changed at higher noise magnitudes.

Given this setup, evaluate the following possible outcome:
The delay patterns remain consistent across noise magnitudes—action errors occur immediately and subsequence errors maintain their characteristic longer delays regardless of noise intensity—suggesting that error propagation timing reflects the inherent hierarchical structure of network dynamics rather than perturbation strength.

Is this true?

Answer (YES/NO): NO